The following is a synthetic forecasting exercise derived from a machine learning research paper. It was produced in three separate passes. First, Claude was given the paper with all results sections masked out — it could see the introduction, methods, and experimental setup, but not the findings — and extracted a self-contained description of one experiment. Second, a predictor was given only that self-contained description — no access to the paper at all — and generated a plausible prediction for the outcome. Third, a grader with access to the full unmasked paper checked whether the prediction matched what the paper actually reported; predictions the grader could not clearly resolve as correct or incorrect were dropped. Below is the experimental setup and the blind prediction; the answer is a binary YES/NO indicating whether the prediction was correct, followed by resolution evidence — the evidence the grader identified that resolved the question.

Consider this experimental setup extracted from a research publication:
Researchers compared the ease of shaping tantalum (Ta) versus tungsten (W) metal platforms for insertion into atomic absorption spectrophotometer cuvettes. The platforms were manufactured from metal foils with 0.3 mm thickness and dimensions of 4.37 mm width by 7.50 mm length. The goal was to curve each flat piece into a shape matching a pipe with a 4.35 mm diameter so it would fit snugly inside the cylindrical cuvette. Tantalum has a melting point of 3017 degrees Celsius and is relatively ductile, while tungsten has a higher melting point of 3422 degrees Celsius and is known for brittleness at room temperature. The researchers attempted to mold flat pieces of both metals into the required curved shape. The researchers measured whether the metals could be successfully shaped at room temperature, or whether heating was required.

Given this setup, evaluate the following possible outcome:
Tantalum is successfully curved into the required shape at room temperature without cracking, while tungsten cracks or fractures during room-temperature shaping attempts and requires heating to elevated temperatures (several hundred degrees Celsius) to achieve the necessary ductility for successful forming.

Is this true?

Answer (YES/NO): YES